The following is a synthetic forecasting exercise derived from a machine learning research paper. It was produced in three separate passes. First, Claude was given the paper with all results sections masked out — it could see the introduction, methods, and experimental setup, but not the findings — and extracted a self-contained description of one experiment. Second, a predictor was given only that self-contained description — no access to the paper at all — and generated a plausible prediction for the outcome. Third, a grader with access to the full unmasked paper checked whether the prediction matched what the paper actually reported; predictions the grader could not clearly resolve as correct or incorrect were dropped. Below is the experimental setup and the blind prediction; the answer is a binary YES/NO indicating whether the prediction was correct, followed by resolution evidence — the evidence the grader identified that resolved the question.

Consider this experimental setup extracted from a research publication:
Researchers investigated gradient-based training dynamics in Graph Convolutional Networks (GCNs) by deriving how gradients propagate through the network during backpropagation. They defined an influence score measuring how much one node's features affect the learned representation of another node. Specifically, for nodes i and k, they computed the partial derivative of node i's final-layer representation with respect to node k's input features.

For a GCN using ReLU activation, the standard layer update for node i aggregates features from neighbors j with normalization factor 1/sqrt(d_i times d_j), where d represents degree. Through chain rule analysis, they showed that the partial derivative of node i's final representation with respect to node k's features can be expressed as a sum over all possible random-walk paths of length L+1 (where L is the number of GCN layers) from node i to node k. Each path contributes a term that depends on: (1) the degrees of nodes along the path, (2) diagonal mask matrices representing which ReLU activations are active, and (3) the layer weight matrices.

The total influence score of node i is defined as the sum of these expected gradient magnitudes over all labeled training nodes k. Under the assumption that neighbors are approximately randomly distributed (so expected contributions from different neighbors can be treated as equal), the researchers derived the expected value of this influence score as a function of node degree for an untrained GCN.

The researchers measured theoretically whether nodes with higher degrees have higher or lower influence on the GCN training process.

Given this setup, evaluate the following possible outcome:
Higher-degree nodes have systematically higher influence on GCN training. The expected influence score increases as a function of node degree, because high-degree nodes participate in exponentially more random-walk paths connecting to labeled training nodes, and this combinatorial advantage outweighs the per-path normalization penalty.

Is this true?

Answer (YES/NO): YES